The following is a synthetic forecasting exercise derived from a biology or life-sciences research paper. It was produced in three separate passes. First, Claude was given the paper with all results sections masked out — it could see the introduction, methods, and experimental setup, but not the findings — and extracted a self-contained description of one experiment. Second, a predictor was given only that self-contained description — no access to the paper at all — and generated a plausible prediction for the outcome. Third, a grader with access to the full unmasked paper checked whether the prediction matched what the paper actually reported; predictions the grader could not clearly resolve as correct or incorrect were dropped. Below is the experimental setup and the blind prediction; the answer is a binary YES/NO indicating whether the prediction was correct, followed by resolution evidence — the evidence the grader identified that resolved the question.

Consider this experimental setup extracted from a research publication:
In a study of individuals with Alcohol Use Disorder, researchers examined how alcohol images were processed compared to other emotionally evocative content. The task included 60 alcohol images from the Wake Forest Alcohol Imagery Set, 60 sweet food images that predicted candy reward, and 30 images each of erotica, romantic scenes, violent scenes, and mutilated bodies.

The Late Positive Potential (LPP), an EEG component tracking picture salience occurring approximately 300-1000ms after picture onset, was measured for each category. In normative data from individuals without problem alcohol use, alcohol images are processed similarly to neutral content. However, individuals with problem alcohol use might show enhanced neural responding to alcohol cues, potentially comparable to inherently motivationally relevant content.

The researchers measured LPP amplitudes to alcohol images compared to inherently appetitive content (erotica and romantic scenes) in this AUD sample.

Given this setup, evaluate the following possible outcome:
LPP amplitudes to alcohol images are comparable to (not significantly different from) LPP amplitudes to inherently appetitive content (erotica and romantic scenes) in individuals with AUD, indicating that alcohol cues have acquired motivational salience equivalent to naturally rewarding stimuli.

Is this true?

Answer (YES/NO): NO